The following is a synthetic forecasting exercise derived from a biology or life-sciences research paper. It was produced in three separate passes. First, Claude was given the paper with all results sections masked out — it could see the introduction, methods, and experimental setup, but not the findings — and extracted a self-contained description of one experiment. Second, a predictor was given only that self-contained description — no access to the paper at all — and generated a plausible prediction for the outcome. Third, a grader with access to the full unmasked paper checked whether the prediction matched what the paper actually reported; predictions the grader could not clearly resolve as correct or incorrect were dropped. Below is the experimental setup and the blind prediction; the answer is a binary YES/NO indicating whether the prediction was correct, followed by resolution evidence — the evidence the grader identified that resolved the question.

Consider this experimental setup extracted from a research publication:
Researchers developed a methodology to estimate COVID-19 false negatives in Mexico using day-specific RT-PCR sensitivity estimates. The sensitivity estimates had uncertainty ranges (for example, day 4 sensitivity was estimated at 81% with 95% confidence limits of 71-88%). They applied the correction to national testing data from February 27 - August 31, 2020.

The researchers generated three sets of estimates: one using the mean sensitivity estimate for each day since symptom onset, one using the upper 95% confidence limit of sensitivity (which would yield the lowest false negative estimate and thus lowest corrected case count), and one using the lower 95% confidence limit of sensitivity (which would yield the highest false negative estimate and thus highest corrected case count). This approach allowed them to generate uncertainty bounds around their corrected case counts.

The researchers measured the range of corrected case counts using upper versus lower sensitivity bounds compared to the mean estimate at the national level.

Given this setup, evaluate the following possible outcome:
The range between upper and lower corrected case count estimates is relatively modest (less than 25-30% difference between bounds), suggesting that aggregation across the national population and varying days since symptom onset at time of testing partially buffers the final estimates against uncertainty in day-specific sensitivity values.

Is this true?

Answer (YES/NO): NO